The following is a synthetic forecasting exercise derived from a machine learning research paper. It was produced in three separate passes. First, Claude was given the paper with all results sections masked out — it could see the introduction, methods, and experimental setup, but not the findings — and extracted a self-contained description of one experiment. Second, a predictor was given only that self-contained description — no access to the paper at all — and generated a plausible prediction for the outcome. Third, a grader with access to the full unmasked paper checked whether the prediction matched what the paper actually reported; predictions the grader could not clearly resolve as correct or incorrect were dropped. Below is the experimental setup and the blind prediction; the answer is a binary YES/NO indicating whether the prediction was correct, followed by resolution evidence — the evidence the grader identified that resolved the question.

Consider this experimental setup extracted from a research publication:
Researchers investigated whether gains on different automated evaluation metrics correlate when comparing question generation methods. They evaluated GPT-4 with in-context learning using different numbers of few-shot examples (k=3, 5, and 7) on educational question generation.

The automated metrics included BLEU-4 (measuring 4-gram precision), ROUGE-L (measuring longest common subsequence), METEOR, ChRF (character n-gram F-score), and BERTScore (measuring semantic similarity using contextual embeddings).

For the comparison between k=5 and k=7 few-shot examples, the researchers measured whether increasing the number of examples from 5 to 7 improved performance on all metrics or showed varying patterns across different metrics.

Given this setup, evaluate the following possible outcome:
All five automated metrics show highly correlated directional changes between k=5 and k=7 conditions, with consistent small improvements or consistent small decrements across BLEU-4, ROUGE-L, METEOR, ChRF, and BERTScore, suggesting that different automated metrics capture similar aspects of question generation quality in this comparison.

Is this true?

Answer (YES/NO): NO